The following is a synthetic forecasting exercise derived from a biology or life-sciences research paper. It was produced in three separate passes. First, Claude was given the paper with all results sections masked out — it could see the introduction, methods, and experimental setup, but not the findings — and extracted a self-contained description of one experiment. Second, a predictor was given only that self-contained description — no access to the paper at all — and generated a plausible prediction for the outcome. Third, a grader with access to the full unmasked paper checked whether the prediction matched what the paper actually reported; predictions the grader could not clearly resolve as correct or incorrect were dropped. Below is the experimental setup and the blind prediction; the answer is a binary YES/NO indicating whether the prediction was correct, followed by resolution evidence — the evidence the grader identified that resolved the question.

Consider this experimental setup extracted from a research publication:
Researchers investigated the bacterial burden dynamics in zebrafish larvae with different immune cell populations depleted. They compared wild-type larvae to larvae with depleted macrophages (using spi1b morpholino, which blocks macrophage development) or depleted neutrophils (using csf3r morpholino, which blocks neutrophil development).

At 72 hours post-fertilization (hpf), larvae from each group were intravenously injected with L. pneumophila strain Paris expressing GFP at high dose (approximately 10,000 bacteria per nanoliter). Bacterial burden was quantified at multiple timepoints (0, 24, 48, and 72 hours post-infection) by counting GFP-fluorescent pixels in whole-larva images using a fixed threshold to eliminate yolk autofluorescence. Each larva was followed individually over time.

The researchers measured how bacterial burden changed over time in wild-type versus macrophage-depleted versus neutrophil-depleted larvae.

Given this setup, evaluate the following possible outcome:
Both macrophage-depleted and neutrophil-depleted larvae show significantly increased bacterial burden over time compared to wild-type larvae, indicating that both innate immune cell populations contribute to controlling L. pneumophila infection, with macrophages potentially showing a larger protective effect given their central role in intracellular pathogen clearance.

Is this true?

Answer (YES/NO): NO